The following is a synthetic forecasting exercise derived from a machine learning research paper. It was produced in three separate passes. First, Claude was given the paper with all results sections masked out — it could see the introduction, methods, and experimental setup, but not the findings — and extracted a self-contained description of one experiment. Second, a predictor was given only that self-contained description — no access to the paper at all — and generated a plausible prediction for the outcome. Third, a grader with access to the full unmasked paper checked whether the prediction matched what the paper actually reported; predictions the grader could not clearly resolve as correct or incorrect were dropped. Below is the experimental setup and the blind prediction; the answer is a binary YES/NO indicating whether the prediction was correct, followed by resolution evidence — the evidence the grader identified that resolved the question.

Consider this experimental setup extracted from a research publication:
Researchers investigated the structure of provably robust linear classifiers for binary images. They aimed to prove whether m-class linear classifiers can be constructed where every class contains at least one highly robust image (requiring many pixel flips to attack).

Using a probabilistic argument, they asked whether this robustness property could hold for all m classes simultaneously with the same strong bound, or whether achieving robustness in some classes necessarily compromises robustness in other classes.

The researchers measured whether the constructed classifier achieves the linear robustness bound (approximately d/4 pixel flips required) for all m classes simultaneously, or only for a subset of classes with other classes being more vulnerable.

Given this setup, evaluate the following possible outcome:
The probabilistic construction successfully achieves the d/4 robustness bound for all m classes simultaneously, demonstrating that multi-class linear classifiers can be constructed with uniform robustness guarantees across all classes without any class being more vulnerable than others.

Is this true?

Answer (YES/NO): NO